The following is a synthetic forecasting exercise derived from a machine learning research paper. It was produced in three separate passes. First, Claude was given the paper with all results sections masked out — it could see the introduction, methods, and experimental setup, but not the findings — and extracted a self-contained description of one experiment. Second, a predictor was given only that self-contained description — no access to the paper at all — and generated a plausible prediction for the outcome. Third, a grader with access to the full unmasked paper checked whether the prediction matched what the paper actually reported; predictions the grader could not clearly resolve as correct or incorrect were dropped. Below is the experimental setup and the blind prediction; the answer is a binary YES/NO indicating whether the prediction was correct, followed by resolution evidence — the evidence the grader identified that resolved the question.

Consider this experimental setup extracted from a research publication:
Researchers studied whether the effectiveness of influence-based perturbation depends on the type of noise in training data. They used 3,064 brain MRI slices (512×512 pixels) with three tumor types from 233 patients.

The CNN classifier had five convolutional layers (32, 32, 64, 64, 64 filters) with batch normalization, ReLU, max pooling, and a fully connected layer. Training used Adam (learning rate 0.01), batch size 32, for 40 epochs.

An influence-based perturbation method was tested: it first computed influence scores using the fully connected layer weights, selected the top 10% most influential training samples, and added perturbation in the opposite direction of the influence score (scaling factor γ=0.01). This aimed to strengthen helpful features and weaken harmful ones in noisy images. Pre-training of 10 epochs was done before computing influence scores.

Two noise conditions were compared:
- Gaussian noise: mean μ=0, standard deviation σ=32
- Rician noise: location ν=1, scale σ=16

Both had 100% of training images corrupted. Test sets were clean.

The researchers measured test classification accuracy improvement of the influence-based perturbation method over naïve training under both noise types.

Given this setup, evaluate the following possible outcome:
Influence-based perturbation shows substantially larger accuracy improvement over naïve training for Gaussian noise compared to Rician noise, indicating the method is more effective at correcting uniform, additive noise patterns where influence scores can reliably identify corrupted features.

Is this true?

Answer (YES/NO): NO